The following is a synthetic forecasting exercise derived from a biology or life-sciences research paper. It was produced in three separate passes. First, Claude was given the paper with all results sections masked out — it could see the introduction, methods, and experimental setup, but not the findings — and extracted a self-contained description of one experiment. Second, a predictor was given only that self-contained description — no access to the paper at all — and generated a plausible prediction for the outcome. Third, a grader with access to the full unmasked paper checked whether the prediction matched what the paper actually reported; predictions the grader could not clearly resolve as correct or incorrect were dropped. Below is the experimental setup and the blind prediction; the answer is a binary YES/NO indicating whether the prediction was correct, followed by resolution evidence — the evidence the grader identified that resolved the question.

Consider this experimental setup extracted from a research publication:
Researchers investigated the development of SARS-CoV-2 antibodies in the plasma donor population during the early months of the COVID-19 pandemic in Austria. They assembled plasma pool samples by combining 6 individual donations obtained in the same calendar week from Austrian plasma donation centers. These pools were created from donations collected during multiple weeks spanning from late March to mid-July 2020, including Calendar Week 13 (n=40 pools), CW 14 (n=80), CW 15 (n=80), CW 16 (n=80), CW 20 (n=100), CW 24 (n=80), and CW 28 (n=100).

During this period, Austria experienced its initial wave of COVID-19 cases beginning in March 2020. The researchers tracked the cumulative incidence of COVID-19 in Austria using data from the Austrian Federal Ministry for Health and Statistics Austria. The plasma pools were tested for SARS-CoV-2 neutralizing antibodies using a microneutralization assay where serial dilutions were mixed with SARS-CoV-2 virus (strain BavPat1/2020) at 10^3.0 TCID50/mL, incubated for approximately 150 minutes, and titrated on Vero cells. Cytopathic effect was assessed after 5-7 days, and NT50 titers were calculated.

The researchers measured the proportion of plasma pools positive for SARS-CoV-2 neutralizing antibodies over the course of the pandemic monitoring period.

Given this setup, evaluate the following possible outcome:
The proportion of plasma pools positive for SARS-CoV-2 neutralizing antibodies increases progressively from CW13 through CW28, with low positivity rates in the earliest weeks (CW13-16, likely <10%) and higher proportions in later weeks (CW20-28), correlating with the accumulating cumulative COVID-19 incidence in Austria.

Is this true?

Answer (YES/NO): NO